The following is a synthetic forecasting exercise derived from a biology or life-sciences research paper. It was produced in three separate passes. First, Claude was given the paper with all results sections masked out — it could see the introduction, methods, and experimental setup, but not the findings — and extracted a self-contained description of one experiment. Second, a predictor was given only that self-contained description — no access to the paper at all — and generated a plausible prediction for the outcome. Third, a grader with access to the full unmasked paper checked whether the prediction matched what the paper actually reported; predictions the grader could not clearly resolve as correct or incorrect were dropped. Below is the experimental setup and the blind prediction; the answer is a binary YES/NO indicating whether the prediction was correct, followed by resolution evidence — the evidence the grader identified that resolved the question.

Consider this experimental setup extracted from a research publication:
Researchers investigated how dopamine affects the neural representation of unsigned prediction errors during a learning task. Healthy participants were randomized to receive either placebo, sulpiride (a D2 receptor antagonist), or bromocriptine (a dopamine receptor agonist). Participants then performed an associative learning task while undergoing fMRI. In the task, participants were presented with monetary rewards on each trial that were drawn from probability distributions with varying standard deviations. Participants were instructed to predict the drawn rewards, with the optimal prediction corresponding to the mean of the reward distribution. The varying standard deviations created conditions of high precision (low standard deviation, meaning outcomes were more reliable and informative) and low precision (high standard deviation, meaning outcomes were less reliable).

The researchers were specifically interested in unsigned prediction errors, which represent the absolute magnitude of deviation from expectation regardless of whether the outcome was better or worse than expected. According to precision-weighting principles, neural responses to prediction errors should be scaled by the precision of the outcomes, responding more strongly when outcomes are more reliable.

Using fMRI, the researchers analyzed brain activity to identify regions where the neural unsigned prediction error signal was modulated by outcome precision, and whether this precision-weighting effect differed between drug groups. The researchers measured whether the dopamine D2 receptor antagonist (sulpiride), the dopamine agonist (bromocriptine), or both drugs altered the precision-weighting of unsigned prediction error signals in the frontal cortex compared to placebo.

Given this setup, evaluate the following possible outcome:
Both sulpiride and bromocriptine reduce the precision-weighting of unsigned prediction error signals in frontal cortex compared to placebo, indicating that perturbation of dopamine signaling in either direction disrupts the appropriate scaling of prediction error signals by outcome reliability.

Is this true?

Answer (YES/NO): NO